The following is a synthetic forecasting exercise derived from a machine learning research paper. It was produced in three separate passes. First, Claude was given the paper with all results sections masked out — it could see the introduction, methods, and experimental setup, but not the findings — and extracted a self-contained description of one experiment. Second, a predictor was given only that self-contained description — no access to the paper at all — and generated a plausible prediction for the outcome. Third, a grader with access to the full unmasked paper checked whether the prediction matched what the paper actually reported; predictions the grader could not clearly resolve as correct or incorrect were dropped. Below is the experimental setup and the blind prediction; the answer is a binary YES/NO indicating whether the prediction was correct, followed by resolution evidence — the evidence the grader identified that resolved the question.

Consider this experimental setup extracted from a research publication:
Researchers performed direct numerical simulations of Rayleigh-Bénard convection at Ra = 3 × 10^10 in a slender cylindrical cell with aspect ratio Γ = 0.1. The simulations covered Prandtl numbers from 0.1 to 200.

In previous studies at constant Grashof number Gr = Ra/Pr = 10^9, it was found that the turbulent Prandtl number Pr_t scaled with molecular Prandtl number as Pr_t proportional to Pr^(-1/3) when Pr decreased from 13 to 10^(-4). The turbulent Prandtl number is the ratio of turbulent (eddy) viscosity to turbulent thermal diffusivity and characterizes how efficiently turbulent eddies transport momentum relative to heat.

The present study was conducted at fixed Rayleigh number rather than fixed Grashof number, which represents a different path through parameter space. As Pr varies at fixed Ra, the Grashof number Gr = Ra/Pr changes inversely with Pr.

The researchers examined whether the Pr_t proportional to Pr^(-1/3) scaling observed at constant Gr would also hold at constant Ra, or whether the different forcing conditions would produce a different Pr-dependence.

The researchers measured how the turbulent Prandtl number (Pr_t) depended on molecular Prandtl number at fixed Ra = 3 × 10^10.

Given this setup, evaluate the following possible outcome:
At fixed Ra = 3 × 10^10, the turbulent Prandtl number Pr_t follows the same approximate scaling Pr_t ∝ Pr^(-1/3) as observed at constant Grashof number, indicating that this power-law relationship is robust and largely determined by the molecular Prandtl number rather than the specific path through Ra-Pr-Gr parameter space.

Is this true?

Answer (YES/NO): YES